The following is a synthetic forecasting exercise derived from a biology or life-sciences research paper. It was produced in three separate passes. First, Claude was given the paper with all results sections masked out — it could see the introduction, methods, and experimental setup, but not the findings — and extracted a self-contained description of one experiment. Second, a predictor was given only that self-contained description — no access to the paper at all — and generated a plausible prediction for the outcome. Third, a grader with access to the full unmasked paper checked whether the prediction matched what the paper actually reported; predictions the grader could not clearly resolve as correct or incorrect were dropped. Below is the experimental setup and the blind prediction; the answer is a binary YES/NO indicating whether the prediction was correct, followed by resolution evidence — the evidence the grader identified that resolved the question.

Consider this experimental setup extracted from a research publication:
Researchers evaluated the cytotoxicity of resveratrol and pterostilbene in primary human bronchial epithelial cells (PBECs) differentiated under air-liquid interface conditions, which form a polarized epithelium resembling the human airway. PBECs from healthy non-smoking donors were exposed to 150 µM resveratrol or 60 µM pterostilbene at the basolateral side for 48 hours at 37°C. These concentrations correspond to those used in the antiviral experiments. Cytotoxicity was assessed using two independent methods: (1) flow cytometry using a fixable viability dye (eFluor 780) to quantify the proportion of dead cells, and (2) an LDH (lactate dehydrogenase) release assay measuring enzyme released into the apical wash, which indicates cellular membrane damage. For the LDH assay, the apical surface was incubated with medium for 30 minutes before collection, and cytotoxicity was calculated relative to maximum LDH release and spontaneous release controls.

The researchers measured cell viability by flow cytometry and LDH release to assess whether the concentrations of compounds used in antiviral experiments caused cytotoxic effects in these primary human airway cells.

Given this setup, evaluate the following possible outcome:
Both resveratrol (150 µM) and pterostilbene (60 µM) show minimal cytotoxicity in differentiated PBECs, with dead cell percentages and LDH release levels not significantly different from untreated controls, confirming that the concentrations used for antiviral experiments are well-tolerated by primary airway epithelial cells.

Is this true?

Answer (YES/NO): YES